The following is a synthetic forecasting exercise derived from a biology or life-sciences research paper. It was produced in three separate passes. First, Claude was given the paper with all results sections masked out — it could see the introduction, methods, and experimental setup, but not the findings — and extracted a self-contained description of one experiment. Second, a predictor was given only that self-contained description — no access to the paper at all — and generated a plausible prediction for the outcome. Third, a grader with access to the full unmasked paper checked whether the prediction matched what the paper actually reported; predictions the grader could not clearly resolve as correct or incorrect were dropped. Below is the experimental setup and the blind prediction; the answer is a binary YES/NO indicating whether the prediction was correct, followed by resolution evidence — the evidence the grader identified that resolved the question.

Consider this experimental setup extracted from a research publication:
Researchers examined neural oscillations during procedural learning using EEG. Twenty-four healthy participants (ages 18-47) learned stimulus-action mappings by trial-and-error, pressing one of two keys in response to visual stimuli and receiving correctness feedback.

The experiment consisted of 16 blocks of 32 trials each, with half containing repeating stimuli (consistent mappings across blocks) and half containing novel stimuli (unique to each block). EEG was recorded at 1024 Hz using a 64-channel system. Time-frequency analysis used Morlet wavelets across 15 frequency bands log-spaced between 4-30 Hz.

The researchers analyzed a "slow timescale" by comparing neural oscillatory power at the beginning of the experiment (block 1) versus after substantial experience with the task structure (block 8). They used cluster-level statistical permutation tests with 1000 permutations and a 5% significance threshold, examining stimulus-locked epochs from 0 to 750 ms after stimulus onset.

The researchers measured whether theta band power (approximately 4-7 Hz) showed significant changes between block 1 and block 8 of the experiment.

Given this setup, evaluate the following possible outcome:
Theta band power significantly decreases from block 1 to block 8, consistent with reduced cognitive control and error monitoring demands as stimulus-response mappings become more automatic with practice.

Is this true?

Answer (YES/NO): YES